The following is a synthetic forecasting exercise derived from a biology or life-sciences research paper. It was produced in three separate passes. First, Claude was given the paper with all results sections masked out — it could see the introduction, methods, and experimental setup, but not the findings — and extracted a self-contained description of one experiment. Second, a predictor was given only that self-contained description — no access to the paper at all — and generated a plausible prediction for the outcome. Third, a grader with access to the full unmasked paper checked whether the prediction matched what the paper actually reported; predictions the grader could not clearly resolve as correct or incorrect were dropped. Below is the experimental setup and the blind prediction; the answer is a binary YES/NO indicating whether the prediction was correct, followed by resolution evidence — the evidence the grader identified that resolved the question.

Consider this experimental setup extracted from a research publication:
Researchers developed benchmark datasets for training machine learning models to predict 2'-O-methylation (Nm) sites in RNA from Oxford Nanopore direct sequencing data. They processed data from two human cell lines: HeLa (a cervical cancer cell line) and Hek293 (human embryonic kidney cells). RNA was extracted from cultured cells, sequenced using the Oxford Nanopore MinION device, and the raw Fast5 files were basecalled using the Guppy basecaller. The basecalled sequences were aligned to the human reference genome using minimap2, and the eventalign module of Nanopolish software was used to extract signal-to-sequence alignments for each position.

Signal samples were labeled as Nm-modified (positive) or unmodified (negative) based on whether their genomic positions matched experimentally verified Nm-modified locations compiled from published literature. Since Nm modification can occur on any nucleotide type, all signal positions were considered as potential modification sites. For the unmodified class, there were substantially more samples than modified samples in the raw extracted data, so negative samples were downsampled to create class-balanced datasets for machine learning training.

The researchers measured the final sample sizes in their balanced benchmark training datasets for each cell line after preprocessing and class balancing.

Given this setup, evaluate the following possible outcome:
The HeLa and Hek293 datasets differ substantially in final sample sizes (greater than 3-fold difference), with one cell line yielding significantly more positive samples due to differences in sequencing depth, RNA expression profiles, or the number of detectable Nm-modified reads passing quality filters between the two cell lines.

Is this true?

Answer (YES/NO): YES